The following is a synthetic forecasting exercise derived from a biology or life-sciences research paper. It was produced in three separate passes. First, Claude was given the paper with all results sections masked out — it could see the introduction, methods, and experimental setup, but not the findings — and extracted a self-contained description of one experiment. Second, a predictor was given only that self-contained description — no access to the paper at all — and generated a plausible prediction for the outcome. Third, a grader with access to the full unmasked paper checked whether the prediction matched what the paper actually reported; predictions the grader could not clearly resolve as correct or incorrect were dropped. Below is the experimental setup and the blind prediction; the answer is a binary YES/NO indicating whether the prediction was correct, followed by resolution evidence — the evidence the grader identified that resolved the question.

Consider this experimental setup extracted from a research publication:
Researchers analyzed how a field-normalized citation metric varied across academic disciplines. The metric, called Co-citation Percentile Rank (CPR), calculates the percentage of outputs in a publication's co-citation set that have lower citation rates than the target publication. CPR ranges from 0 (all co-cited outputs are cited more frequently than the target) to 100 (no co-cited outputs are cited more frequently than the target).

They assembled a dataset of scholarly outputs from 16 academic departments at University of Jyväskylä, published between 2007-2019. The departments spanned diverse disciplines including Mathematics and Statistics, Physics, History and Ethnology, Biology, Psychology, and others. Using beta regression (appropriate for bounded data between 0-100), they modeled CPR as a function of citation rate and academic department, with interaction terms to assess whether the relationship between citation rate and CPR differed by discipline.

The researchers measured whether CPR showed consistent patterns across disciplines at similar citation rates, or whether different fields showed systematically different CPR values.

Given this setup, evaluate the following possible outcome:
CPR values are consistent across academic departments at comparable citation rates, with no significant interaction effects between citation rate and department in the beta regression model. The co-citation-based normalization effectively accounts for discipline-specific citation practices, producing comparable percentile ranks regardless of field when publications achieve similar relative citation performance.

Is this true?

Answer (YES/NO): NO